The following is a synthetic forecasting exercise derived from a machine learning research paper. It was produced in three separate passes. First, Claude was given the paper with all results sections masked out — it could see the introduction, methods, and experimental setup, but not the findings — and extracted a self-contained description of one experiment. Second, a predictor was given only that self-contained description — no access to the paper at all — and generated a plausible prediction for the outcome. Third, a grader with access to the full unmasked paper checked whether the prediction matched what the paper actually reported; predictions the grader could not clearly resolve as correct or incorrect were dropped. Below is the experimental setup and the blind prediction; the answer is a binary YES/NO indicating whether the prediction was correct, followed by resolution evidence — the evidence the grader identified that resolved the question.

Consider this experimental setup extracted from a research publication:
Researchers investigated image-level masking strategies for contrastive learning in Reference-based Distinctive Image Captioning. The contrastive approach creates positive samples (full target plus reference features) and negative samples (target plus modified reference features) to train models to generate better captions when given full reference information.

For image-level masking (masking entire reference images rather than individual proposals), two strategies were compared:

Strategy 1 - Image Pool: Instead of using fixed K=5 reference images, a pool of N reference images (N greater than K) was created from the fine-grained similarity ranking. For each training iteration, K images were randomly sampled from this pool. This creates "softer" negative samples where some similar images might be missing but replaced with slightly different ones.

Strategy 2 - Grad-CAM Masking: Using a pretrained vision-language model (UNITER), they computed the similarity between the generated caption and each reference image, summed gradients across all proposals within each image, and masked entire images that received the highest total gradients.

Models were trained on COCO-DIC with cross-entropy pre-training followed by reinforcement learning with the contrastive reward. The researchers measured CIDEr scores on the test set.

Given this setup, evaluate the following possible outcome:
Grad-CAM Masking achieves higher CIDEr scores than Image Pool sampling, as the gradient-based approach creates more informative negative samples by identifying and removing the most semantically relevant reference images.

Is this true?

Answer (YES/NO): YES